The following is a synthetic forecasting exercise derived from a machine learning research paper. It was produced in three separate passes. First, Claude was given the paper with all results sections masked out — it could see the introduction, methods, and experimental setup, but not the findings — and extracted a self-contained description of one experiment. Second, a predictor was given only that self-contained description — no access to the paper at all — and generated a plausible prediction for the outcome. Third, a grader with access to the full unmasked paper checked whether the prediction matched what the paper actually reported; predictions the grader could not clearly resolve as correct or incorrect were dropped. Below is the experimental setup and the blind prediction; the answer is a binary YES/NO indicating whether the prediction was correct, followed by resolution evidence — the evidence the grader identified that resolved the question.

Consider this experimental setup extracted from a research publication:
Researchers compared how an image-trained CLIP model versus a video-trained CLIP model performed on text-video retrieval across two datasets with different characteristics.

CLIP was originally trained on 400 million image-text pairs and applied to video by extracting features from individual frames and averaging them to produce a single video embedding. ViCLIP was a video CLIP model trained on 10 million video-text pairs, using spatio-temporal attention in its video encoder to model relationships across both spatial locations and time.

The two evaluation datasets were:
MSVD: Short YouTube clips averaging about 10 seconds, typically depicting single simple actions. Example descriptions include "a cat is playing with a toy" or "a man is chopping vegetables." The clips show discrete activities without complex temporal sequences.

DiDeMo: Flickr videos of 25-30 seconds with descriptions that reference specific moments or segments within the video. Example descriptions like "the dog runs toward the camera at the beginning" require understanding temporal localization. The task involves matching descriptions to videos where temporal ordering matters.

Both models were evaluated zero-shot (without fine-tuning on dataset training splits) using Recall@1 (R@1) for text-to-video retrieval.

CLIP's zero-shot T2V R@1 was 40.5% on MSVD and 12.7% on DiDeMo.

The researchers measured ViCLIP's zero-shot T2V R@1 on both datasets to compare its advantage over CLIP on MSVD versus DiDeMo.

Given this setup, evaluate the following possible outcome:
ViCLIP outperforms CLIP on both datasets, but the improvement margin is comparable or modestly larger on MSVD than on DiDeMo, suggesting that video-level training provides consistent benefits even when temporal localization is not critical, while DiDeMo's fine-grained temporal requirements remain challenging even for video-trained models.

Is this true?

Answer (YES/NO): NO